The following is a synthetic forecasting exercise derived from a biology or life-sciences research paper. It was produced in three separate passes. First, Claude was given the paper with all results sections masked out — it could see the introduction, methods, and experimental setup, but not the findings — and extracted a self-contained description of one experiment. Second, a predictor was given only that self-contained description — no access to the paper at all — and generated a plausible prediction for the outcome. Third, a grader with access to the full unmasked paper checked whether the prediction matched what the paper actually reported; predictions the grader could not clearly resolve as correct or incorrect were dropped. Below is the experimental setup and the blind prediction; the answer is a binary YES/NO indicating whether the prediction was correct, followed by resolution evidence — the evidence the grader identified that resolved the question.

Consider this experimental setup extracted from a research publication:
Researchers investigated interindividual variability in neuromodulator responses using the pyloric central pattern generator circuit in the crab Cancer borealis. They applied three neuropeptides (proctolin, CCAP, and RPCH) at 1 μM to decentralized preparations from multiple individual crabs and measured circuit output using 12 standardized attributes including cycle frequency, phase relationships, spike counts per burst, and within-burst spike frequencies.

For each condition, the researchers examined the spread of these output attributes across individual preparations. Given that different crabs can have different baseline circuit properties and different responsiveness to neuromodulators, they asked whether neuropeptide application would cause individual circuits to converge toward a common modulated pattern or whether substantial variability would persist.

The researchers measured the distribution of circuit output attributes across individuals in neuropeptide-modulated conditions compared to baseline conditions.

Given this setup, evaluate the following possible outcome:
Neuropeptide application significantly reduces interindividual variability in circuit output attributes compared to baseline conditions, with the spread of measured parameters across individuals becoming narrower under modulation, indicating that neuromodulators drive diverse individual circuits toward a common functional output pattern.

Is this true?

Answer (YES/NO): NO